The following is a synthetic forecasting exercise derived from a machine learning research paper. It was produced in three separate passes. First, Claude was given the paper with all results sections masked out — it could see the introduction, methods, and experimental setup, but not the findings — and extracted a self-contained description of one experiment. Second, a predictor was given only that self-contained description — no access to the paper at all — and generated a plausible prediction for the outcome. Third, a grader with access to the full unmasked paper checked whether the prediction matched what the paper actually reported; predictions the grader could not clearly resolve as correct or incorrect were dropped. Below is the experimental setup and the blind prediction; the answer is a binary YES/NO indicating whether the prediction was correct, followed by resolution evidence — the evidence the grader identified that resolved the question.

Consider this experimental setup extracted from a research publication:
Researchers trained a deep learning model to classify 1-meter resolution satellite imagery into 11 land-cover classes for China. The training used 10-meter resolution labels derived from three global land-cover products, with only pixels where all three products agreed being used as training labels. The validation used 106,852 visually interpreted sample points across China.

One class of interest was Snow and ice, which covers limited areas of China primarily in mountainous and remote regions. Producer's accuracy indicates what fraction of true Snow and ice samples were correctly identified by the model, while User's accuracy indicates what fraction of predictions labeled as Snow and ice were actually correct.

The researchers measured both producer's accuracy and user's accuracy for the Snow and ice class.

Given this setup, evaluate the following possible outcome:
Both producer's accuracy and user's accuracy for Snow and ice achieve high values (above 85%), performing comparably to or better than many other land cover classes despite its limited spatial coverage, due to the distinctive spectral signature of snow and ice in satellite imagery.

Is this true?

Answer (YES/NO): NO